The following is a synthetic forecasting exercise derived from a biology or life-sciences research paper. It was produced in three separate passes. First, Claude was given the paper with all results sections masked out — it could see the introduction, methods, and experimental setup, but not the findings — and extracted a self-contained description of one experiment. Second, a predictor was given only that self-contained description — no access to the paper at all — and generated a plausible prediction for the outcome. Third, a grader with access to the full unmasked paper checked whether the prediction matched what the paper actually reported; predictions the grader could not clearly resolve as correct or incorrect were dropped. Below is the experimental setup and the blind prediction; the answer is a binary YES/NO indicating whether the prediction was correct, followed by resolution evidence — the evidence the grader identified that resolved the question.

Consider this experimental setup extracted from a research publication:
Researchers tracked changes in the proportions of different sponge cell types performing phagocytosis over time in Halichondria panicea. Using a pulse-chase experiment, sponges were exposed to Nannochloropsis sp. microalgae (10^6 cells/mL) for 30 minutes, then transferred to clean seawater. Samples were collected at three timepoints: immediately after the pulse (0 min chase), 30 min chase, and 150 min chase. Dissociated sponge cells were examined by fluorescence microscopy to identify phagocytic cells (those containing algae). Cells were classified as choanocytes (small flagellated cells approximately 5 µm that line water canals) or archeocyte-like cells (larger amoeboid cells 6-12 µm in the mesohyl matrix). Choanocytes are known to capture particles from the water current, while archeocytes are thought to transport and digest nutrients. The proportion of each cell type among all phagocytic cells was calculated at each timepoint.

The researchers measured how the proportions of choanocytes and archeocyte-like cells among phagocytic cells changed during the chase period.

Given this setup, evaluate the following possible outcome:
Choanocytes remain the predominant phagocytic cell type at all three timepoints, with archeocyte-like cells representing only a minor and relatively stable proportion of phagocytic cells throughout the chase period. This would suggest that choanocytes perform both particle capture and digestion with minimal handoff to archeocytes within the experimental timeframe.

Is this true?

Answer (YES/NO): NO